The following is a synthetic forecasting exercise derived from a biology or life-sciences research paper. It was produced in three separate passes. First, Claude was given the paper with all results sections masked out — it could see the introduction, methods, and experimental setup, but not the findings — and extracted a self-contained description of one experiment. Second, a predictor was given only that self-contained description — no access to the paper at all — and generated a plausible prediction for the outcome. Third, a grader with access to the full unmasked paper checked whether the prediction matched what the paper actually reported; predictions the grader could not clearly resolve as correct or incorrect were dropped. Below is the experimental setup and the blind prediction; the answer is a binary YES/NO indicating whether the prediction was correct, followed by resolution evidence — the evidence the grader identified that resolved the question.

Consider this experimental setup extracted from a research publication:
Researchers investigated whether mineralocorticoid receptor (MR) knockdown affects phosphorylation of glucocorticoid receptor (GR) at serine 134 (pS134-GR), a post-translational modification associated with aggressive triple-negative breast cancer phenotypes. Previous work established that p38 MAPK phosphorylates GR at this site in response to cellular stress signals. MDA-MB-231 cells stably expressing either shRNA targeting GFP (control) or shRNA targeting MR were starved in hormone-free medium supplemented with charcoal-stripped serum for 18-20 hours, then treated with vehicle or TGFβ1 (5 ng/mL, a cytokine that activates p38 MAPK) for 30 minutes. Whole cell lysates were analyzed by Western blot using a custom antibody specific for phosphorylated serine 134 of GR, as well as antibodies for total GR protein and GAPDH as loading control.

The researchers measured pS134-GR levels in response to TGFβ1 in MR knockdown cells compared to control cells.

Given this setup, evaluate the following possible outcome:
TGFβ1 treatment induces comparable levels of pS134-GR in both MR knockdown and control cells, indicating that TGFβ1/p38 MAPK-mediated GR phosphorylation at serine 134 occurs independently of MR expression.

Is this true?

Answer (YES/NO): NO